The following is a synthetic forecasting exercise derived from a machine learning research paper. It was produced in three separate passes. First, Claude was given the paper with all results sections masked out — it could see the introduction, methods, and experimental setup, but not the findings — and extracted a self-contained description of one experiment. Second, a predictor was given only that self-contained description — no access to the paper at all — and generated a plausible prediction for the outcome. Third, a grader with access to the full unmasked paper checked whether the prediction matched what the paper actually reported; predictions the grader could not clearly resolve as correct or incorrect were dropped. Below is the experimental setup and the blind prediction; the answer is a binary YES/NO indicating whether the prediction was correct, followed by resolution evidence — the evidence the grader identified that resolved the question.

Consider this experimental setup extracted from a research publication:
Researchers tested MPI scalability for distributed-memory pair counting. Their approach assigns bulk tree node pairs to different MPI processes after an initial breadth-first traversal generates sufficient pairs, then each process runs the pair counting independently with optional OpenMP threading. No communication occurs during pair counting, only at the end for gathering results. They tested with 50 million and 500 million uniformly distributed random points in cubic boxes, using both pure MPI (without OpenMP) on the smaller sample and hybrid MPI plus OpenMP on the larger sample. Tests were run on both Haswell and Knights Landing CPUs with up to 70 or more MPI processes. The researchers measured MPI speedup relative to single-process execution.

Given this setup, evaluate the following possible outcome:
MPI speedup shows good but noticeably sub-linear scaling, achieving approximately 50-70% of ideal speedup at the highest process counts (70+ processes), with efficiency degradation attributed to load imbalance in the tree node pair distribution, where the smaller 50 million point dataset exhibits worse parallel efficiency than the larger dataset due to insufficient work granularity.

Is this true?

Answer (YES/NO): NO